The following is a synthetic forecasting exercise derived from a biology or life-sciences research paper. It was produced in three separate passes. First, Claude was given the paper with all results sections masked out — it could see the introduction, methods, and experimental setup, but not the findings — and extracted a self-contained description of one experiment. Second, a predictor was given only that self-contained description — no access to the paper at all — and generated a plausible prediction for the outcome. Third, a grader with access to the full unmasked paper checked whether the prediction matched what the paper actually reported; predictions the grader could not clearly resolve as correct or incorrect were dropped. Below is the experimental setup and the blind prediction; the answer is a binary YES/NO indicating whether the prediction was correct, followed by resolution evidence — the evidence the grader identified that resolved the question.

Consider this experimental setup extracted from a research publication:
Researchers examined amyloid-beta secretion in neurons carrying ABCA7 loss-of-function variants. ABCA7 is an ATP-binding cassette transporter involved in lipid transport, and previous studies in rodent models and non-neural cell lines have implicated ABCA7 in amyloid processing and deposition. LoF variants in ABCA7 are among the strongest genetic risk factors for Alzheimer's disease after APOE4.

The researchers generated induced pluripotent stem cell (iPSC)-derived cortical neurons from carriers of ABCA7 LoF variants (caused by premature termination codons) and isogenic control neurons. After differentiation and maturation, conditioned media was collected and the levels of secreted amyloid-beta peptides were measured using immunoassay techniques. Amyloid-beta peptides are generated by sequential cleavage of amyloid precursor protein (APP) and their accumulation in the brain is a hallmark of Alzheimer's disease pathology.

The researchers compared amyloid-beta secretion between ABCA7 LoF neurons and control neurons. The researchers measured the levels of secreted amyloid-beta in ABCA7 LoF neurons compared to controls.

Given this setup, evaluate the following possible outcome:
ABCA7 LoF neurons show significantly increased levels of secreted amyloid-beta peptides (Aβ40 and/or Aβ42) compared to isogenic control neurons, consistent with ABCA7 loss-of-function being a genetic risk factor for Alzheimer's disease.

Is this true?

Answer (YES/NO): YES